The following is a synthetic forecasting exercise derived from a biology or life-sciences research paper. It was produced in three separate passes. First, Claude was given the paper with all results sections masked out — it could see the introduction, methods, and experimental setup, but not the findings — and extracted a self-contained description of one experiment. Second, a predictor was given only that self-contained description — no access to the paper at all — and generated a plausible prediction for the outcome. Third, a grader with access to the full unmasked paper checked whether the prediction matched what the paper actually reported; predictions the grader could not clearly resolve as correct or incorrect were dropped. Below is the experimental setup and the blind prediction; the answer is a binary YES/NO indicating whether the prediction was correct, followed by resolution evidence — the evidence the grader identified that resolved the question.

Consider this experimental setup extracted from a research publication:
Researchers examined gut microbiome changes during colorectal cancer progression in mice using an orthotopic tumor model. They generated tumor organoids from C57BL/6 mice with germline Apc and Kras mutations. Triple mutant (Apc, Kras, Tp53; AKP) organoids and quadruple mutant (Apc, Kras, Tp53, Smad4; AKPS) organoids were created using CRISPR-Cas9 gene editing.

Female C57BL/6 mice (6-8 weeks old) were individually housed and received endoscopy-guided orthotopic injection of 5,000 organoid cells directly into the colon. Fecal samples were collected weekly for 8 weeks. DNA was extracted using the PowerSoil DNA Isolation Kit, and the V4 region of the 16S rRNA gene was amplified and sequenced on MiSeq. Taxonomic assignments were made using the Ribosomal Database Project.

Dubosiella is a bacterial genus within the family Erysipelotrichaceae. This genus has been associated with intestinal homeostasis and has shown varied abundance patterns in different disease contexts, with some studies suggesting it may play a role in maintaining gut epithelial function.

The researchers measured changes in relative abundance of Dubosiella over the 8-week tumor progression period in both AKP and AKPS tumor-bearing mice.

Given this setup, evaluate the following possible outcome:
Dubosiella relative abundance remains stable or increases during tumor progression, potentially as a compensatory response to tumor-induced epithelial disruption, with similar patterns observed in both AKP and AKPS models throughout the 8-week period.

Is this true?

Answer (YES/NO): NO